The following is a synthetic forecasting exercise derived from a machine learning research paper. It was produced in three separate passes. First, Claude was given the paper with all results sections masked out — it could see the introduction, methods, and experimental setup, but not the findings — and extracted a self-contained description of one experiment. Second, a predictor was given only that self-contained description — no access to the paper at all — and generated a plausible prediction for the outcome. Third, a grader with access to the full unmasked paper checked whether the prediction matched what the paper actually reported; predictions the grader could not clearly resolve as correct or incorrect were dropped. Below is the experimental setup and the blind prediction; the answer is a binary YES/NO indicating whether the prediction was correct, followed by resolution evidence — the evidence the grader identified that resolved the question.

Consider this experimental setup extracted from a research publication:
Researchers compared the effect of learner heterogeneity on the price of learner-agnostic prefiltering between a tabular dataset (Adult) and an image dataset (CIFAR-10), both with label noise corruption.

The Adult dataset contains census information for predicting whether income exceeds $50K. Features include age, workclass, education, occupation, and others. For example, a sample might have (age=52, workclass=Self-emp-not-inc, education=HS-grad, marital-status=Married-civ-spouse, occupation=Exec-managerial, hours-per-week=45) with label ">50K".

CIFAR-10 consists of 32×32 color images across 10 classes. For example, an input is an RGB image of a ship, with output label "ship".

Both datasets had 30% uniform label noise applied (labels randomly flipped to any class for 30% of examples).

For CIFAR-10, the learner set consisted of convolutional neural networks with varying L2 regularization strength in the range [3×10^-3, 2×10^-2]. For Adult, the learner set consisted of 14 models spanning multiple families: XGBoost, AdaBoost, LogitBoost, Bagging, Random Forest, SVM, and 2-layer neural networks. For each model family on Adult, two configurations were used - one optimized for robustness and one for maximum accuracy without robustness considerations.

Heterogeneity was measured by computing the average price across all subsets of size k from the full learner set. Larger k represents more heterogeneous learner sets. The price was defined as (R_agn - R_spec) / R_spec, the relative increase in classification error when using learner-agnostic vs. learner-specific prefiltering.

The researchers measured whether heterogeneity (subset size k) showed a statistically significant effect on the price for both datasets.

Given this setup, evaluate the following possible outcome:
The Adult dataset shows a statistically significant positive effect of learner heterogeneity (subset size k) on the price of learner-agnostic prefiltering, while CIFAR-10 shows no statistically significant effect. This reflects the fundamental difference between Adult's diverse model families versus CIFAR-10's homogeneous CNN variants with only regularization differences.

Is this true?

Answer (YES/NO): NO